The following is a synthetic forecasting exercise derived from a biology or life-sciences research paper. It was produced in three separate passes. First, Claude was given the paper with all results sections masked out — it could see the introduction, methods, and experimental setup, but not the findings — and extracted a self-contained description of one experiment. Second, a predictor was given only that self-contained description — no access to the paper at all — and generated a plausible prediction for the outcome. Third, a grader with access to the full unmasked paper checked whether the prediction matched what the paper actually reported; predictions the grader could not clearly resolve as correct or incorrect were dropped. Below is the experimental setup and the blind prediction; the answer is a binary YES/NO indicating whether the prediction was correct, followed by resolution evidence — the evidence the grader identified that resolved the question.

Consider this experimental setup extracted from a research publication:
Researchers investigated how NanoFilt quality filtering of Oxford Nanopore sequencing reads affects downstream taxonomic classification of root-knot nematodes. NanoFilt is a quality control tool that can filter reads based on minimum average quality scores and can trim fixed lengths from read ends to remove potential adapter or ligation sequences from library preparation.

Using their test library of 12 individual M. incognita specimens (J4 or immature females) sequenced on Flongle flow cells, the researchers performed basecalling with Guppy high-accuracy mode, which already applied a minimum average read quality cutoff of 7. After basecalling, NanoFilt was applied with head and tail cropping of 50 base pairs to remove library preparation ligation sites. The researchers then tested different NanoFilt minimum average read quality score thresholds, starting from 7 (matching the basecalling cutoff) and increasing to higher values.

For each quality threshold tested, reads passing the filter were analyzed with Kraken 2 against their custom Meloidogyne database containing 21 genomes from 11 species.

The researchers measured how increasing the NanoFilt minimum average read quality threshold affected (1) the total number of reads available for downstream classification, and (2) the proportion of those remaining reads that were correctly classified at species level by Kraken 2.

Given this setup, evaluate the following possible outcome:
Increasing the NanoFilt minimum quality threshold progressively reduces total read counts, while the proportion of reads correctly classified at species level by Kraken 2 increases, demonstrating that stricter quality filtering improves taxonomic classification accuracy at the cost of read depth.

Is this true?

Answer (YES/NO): NO